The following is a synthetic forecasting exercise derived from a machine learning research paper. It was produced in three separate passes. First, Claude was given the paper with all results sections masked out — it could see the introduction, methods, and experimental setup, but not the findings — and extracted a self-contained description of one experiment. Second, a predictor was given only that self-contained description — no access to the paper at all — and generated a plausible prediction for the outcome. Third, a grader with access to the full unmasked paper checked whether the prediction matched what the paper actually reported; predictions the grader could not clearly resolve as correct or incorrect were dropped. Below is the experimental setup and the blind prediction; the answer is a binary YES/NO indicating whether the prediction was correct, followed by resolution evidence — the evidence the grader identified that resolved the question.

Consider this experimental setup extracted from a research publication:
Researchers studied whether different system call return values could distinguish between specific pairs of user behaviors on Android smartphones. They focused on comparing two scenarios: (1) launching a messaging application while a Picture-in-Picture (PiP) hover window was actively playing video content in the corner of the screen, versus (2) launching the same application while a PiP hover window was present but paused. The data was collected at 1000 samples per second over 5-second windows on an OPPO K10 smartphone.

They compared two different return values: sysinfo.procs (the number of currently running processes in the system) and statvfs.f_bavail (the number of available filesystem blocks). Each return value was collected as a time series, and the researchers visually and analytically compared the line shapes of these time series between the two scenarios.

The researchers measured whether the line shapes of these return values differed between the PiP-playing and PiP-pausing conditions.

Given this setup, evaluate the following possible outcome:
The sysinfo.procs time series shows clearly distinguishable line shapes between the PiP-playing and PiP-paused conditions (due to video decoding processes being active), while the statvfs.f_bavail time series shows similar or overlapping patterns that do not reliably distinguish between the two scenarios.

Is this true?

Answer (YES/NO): NO